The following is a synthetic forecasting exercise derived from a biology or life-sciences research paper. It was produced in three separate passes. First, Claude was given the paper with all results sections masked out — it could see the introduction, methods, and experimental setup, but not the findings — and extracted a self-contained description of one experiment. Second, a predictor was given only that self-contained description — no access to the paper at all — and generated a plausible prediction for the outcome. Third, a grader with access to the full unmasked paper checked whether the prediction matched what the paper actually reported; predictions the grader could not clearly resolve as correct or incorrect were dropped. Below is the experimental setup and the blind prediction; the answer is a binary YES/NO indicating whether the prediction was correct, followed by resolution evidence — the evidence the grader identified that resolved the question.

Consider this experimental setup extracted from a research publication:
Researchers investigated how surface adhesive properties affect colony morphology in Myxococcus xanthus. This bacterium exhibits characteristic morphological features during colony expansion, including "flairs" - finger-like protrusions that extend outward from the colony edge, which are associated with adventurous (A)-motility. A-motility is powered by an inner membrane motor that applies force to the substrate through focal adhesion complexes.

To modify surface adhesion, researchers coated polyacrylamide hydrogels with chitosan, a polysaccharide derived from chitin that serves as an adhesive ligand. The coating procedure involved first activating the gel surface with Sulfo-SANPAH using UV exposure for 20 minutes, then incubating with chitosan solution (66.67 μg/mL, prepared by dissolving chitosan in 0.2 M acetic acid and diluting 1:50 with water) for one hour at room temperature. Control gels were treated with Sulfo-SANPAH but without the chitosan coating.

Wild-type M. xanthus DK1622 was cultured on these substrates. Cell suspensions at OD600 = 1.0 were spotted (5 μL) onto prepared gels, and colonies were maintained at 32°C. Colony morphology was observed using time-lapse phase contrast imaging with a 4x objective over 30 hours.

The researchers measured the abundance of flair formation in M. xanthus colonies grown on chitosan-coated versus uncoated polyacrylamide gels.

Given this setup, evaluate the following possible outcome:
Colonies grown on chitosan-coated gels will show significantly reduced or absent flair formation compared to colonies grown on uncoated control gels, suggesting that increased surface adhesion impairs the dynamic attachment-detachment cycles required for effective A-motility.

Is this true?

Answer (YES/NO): NO